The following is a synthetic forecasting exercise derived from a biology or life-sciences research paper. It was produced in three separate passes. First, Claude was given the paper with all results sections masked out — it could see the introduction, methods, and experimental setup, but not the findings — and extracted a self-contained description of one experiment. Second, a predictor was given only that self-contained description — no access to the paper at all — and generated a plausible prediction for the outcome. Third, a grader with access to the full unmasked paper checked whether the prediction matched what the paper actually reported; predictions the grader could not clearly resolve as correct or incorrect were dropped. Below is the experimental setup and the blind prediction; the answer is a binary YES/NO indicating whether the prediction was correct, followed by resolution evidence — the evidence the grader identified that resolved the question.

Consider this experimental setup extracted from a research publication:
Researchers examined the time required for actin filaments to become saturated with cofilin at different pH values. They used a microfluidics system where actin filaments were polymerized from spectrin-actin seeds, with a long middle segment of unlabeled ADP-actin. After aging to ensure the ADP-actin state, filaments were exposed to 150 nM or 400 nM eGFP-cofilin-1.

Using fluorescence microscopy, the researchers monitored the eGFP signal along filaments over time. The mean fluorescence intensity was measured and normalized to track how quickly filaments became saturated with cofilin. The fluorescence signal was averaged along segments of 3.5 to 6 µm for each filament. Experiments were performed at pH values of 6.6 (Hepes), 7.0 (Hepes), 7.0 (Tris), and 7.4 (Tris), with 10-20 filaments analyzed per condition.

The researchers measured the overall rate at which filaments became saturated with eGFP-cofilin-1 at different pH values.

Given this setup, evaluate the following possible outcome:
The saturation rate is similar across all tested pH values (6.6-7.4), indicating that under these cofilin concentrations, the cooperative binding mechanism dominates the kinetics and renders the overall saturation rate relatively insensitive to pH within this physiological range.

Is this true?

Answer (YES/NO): YES